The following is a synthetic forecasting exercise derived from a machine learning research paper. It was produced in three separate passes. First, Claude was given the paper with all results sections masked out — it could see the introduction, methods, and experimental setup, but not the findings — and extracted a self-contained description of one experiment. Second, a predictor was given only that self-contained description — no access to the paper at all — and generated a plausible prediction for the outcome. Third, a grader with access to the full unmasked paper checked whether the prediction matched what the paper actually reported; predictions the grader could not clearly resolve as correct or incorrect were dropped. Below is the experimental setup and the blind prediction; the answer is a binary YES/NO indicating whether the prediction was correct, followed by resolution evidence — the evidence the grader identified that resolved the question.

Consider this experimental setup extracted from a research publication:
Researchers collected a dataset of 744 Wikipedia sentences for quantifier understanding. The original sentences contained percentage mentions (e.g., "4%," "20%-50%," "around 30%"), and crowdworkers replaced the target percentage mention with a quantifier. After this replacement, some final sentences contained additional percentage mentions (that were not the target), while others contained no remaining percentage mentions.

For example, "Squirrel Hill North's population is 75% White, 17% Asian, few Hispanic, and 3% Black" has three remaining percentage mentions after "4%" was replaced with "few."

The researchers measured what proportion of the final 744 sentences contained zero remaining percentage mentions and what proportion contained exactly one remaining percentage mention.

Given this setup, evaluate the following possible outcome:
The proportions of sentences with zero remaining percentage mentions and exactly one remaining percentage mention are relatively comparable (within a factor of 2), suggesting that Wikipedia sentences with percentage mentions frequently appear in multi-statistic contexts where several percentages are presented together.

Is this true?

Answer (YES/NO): NO